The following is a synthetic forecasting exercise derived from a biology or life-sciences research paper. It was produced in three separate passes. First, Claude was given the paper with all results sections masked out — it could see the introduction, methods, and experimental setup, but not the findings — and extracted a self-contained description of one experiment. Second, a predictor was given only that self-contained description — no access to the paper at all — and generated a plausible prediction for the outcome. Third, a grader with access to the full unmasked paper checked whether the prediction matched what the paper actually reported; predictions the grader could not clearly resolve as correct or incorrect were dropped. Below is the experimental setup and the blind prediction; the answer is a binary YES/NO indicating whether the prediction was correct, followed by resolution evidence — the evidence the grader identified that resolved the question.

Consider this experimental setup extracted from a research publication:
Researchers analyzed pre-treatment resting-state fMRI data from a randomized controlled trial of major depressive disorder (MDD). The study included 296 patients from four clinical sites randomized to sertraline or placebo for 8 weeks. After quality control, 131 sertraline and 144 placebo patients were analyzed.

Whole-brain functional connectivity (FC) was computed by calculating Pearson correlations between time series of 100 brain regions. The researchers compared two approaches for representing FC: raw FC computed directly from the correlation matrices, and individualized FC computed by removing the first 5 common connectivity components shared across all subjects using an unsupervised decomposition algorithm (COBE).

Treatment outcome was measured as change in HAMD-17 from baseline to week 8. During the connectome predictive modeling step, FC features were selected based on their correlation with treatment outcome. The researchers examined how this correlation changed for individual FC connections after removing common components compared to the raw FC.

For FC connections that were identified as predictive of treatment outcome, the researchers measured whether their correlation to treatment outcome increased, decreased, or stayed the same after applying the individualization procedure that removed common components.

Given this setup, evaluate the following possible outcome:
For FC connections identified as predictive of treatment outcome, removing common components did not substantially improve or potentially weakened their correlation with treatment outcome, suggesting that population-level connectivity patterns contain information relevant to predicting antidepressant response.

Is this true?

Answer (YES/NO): NO